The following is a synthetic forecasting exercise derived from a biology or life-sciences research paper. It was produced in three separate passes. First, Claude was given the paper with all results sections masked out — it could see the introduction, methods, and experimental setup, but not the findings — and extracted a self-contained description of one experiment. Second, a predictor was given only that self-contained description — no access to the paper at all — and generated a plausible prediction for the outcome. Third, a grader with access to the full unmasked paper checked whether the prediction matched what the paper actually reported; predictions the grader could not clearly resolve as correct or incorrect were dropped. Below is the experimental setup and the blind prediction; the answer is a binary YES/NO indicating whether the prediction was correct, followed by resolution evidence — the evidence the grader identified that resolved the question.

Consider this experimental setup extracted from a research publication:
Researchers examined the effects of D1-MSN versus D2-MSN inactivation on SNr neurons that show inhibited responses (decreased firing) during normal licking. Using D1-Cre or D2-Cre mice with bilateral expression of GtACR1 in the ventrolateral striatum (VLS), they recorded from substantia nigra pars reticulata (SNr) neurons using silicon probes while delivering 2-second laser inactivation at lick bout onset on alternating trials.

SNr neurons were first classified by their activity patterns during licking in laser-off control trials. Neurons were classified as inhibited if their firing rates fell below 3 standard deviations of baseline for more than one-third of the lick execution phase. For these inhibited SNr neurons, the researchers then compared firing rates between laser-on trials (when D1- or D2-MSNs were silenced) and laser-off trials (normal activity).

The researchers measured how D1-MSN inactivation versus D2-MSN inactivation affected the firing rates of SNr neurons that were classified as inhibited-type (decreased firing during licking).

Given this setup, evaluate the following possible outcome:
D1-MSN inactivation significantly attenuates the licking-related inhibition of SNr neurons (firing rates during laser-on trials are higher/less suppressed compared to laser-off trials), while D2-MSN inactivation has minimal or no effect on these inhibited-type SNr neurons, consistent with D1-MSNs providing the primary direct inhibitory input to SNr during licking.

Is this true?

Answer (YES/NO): NO